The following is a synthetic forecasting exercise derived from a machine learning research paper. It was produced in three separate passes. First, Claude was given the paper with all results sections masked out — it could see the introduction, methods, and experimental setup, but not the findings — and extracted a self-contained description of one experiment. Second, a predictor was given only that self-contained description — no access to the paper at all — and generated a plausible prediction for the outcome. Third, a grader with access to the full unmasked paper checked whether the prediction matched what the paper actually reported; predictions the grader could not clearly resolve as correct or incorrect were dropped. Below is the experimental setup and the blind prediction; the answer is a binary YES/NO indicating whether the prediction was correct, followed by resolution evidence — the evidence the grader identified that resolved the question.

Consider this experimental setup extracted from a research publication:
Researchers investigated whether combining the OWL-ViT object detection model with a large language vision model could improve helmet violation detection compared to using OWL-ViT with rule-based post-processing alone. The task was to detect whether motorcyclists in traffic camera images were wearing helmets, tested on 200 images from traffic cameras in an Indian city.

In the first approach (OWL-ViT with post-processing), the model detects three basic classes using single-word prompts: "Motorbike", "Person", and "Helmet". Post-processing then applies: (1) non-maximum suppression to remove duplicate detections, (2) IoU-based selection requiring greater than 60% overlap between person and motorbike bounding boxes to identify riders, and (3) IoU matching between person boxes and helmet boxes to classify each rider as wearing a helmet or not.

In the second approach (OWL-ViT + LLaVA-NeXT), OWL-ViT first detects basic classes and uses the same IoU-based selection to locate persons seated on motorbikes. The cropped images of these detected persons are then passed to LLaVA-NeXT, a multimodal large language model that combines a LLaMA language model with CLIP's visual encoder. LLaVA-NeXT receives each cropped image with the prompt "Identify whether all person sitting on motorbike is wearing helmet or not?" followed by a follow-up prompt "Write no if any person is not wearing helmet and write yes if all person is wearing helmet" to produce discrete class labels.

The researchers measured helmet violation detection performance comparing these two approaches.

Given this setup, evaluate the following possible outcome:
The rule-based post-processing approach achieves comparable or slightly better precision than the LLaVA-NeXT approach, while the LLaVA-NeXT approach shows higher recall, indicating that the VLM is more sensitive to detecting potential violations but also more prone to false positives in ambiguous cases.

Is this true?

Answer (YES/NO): NO